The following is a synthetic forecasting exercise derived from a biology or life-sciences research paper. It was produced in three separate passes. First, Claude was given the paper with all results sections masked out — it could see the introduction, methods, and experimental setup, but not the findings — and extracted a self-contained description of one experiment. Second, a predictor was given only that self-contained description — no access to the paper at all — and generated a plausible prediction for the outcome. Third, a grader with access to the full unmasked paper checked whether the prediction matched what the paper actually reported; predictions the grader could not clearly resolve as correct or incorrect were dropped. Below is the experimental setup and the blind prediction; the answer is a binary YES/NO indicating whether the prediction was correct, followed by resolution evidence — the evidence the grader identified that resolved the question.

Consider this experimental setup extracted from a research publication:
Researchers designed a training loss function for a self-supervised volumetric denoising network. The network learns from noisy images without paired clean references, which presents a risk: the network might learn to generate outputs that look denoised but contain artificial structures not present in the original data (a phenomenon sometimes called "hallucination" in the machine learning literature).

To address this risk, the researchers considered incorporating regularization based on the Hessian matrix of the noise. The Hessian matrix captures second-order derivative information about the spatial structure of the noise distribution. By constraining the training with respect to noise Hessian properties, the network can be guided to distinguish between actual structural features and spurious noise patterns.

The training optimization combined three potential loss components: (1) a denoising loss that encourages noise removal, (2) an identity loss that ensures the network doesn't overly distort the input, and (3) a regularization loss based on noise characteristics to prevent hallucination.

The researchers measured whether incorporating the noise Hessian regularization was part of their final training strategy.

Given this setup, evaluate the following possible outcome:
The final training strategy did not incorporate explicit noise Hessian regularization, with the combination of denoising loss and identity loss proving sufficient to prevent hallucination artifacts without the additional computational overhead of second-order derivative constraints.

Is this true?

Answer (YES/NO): NO